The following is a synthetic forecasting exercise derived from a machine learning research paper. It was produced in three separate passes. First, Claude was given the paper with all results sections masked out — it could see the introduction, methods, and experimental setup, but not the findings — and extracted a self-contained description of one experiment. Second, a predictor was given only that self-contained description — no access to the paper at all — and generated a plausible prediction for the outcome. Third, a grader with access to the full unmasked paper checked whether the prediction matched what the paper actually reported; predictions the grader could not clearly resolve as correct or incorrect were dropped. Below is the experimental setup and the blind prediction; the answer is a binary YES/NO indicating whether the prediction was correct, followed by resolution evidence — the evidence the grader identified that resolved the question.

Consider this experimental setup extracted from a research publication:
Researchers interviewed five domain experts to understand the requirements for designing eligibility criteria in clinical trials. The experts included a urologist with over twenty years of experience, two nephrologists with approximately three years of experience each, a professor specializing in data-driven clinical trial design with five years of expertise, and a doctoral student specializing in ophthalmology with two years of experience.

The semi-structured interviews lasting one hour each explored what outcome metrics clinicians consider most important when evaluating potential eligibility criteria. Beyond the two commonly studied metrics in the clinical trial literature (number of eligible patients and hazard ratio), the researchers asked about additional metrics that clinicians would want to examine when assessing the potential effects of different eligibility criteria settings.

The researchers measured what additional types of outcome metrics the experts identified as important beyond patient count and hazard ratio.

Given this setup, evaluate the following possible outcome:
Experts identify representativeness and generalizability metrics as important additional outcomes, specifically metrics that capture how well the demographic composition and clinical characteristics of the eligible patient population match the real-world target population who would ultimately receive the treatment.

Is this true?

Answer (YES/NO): NO